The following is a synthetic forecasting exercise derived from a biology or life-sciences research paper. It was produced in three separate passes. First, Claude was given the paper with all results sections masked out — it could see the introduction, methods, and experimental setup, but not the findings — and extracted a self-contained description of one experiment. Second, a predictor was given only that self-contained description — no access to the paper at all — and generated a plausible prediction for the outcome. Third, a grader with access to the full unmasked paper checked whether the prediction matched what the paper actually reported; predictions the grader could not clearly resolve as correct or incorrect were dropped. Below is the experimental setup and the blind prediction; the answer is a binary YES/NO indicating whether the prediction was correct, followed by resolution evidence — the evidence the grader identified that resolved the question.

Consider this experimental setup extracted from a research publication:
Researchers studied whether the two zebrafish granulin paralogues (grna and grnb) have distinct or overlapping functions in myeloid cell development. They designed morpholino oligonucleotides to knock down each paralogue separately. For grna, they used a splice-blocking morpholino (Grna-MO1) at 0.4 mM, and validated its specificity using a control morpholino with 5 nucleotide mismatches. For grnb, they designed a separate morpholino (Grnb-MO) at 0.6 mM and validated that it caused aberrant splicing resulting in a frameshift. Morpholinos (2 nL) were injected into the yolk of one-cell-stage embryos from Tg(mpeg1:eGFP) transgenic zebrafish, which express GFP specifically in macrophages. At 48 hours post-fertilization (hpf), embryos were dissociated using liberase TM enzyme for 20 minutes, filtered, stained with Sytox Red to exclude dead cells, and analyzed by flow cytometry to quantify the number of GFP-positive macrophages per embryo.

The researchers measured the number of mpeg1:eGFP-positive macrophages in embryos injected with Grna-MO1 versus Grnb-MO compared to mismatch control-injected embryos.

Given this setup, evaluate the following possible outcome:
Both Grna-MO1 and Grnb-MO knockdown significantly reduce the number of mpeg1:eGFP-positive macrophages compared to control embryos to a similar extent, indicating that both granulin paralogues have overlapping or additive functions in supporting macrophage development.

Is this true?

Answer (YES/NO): NO